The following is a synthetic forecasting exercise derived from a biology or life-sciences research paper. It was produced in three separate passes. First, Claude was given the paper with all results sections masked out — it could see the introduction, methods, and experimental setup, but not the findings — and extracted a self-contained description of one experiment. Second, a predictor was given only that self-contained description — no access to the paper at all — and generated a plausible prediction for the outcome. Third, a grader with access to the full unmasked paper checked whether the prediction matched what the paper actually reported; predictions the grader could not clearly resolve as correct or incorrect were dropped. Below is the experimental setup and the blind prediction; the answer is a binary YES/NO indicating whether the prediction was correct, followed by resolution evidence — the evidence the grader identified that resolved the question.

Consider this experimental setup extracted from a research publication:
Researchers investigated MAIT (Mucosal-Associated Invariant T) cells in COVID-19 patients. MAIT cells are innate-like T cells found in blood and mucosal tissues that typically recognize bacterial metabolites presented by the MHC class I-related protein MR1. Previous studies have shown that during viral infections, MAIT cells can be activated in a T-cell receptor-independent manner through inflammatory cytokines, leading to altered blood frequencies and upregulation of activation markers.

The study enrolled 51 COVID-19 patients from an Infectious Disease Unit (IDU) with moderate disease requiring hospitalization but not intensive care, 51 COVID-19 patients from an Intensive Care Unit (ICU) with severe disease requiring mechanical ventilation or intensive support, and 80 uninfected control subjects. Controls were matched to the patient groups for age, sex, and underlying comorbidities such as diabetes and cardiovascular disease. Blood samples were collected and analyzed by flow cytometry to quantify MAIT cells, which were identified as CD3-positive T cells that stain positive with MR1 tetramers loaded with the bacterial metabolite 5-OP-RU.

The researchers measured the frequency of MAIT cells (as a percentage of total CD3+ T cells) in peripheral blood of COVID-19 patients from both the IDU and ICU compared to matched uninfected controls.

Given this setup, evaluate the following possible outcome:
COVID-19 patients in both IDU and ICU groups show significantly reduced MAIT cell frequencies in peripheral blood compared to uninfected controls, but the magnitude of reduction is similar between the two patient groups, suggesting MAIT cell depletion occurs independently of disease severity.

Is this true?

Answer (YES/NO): NO